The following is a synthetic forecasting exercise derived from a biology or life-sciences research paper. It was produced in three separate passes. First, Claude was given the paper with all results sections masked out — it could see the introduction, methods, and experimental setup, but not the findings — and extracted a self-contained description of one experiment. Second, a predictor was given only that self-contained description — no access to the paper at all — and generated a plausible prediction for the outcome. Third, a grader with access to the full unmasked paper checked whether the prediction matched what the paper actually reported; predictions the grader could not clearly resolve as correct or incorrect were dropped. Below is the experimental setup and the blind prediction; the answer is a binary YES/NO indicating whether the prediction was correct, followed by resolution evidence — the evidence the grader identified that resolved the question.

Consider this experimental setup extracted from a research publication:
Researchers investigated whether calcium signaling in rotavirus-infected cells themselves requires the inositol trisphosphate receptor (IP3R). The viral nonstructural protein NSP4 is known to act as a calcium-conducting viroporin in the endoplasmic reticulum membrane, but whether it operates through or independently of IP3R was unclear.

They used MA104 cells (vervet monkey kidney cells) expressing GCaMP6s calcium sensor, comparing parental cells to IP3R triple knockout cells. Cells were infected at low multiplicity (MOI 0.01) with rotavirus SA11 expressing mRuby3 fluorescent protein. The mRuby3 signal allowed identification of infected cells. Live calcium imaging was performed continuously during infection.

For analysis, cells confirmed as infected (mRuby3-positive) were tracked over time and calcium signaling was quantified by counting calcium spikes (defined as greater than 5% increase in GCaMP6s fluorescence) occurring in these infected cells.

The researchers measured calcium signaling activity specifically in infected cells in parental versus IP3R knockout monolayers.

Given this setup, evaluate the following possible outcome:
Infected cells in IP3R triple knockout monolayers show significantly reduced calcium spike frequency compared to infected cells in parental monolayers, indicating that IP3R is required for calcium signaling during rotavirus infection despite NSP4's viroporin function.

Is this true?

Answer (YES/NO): NO